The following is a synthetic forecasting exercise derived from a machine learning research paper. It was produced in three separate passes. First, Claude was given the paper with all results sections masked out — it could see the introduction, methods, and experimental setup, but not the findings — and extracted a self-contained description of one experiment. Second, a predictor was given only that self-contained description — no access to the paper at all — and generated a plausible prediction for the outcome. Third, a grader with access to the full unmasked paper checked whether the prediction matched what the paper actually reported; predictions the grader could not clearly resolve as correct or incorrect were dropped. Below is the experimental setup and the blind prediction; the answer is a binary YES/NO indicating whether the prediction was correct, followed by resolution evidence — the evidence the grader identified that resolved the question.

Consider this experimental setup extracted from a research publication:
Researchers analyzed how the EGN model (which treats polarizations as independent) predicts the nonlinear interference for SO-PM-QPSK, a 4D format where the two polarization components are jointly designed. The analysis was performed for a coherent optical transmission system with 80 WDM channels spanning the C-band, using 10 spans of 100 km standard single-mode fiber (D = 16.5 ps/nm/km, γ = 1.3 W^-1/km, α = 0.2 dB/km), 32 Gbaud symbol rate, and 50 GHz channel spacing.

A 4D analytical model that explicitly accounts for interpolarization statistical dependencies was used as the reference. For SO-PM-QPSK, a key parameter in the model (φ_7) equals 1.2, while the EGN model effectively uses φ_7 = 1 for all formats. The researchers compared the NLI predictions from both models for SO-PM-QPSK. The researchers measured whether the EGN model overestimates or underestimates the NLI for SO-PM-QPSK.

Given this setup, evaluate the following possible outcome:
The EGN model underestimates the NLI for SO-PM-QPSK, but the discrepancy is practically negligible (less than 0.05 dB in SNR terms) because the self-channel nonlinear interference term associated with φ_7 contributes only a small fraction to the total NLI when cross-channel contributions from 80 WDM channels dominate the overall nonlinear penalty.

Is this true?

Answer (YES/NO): NO